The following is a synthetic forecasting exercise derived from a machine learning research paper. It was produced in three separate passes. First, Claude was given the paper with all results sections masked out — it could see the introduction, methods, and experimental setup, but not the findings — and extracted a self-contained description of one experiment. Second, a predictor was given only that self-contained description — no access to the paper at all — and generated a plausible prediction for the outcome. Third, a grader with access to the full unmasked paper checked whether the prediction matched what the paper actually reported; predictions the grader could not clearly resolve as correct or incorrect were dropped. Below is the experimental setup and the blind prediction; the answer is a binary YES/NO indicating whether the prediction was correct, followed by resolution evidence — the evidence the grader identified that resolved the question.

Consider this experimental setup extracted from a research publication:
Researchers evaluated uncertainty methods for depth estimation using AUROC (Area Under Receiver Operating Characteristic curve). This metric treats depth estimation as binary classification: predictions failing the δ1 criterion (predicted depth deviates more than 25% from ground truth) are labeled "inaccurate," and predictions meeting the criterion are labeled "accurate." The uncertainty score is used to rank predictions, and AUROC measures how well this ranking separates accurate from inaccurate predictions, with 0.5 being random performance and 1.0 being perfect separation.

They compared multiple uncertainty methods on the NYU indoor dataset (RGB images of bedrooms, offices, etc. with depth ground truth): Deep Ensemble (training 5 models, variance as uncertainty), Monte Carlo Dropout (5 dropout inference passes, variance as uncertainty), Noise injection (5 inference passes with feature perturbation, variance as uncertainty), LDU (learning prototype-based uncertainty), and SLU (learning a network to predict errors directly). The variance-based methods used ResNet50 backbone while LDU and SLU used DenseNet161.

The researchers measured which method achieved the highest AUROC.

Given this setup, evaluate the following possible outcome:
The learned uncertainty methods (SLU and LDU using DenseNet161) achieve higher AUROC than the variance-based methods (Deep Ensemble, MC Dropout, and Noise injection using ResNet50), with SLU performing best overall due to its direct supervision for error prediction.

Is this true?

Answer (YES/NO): NO